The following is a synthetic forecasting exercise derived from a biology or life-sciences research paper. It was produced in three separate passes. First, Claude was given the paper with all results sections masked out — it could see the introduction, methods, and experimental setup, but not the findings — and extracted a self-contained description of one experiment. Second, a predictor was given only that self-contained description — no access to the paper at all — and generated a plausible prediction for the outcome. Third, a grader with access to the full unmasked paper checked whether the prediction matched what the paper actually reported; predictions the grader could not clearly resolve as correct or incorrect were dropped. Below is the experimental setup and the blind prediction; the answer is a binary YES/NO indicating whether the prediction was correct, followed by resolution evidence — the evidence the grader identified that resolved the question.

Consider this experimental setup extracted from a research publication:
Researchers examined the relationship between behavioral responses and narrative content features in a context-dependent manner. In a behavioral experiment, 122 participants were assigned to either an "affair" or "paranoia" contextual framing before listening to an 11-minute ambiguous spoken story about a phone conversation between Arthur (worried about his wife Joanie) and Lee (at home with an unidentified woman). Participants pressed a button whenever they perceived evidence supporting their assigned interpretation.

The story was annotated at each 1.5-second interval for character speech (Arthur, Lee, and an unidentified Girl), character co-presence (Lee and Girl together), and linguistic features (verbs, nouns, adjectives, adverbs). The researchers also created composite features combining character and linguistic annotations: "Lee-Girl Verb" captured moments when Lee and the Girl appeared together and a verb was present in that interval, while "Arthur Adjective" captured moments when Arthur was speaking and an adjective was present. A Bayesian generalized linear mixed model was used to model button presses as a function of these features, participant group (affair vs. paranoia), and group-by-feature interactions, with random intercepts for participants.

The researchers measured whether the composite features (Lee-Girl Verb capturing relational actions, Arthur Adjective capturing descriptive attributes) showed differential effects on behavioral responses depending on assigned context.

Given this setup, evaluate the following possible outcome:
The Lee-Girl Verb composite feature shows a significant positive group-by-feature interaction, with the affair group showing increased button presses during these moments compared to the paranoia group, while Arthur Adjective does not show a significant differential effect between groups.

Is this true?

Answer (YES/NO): NO